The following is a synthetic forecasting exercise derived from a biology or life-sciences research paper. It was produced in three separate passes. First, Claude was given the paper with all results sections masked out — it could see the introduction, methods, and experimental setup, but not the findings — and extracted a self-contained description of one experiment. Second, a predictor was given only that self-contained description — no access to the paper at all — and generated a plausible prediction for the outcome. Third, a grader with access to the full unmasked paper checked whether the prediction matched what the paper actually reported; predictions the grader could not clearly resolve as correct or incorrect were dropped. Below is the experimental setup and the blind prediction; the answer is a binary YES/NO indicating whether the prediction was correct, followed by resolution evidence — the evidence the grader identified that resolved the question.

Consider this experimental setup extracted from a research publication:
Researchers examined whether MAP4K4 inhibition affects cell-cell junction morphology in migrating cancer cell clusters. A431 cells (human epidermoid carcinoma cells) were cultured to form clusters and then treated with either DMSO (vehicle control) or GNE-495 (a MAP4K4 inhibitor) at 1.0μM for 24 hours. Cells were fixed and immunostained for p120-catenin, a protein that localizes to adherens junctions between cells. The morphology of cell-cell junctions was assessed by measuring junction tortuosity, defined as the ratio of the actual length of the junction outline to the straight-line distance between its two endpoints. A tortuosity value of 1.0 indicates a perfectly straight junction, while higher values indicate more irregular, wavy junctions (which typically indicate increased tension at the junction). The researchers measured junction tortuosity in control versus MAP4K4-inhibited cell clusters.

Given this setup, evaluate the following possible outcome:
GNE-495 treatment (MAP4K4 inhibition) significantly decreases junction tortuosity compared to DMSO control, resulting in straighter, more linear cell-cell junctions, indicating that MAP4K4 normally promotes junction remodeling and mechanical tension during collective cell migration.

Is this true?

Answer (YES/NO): NO